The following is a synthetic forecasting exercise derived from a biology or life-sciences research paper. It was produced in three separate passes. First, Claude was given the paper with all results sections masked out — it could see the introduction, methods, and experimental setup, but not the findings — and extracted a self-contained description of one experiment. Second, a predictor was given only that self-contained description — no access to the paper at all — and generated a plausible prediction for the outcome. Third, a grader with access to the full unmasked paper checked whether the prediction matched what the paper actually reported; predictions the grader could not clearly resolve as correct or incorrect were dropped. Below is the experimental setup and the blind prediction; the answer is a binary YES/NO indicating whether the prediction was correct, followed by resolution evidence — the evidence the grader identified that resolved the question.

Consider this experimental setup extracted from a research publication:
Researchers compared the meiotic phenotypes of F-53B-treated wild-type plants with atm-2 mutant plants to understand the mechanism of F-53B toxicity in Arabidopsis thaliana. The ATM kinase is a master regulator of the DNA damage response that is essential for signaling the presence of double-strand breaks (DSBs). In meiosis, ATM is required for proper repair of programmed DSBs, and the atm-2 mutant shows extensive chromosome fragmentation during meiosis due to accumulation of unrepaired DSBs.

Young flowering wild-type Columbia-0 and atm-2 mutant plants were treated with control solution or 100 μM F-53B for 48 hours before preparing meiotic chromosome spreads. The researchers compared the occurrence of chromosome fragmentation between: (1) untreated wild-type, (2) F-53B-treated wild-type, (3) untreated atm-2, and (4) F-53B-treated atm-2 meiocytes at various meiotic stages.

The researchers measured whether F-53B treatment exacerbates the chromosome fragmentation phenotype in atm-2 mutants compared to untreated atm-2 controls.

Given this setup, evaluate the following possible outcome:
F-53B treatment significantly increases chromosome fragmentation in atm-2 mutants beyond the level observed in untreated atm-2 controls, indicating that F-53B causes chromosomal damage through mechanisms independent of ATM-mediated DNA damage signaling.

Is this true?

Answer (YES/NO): NO